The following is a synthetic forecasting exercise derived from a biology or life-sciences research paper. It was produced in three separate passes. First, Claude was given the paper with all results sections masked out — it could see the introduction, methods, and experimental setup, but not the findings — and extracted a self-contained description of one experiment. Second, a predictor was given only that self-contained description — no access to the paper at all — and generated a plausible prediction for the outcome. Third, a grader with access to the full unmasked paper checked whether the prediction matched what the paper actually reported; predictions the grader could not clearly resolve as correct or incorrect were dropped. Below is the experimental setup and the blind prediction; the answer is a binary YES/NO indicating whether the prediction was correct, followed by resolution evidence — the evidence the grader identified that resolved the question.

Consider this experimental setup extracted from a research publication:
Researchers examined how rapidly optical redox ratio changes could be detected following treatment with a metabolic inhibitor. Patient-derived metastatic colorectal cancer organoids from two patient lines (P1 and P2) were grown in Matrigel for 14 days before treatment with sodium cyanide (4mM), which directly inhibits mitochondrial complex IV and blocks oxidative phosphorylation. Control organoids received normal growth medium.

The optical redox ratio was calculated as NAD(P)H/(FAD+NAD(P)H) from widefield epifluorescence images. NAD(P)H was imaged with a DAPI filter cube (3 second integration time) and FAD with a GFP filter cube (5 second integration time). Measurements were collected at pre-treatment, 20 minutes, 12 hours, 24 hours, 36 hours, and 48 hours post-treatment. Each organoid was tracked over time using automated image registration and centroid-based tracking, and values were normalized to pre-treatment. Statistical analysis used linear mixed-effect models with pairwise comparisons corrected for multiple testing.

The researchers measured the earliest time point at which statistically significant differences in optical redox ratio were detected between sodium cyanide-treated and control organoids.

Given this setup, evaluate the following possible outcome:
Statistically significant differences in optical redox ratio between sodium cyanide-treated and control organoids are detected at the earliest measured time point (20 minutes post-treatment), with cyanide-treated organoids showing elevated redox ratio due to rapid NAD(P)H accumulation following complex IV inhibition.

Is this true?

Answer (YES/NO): YES